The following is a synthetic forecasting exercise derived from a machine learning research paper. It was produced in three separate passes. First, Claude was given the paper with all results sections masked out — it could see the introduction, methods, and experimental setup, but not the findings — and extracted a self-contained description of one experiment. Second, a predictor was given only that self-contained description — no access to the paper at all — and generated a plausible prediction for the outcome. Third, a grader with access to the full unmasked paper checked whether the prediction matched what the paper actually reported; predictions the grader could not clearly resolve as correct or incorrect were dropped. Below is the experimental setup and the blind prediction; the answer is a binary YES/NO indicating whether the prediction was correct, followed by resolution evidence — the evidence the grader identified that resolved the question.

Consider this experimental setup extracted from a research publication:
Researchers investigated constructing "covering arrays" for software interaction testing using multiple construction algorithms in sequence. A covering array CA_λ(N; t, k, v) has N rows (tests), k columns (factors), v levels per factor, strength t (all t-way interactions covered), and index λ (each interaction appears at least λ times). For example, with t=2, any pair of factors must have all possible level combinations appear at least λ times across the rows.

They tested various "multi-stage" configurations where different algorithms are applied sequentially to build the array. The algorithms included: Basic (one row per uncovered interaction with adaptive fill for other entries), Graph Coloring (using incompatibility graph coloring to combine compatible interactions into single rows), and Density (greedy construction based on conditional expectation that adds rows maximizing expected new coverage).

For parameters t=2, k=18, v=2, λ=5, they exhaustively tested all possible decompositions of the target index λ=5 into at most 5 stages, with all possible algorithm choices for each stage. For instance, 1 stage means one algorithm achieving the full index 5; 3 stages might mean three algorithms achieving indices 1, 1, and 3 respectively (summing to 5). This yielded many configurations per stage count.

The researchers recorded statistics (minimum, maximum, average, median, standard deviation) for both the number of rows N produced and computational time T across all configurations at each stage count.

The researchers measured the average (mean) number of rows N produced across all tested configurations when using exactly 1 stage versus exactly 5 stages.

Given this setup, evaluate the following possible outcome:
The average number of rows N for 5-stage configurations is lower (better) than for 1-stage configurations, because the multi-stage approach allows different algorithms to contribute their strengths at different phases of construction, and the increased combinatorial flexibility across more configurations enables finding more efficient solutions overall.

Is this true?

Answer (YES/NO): YES